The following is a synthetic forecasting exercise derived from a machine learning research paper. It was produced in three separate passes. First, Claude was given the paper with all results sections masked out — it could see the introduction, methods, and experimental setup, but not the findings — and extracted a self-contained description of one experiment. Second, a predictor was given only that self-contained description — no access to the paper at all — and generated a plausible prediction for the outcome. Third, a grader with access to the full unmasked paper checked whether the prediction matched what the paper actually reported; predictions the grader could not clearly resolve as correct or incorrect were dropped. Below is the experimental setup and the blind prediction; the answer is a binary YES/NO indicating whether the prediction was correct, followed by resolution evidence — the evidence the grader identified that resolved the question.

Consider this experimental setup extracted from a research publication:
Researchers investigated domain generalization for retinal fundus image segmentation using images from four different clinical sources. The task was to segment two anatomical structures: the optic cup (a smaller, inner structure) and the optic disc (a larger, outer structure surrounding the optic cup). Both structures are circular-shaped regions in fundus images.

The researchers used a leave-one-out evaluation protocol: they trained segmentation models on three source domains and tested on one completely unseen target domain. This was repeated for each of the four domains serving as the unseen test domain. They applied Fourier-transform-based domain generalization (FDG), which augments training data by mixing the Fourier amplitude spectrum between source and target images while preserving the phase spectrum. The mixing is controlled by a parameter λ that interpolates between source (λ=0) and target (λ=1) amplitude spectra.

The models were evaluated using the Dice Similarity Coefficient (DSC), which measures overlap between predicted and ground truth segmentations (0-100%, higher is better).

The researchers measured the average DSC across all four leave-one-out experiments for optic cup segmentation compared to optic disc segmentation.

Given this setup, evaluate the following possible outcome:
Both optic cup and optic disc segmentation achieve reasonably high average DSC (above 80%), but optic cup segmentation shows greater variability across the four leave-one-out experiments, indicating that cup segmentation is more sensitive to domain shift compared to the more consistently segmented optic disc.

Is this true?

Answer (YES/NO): YES